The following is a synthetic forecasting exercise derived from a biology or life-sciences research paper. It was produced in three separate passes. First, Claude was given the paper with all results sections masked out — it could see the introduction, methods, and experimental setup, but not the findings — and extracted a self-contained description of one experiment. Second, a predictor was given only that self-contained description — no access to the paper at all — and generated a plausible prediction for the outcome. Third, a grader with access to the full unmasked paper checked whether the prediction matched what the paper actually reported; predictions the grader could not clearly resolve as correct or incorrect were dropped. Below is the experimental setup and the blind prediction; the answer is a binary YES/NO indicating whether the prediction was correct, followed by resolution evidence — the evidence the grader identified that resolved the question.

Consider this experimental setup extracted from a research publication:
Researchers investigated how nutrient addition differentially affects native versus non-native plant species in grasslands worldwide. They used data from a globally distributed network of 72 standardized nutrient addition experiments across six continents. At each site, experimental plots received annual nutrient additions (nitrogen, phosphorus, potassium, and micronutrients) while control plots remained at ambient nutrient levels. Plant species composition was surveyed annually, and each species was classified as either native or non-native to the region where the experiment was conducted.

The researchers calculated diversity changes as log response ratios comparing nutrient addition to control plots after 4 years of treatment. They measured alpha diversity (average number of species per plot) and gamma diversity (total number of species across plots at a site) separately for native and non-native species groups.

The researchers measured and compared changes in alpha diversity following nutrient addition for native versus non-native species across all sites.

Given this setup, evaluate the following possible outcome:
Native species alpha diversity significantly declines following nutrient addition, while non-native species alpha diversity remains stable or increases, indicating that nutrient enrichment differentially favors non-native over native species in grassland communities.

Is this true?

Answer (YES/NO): NO